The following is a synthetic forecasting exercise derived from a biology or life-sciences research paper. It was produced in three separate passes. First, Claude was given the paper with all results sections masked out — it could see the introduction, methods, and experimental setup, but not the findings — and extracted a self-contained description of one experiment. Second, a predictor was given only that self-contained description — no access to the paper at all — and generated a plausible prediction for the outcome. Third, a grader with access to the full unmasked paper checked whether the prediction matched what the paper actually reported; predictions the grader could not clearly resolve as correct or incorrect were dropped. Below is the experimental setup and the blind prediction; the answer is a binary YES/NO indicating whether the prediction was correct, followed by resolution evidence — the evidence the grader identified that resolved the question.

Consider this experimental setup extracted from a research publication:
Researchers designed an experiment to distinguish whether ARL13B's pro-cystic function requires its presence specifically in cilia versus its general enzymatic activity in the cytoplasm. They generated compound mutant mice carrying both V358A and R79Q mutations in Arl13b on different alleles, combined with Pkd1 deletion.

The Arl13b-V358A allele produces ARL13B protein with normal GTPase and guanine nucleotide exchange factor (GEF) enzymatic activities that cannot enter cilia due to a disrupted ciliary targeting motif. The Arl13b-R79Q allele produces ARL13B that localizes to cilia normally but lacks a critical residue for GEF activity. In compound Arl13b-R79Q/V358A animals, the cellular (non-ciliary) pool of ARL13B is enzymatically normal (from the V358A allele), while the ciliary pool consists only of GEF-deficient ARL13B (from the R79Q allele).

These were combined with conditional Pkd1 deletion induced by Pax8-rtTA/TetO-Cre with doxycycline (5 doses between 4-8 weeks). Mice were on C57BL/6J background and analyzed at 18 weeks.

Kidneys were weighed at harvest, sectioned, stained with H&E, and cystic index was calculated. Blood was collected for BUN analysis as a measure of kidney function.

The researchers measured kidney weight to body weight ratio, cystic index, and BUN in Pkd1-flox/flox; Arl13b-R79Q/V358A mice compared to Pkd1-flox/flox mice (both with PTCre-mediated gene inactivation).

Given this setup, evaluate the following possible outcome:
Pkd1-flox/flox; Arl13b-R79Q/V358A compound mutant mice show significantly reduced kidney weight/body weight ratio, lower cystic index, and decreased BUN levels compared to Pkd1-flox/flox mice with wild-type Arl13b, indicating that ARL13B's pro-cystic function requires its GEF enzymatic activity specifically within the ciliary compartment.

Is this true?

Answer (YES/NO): YES